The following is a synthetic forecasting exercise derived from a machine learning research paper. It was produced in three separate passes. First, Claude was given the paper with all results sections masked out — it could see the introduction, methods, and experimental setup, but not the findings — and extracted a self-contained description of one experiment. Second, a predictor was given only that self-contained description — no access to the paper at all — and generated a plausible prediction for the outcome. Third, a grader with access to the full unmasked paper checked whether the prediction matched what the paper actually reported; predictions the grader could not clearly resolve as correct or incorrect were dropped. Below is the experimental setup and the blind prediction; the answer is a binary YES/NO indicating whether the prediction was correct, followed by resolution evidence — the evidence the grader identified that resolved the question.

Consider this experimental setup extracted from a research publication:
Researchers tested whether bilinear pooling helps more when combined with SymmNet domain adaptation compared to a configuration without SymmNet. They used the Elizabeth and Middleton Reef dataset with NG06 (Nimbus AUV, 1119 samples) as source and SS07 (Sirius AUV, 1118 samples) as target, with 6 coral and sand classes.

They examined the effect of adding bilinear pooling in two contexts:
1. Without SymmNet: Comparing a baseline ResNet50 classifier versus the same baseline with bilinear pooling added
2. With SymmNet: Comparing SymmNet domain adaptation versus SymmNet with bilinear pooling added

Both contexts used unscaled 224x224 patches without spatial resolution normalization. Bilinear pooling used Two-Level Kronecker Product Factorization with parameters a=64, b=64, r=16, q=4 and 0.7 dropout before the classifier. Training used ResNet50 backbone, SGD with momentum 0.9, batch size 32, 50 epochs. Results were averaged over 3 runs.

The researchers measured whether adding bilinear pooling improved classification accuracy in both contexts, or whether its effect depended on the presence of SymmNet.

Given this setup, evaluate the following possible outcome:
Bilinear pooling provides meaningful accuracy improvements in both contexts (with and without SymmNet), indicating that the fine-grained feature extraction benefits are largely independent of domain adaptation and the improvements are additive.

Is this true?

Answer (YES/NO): NO